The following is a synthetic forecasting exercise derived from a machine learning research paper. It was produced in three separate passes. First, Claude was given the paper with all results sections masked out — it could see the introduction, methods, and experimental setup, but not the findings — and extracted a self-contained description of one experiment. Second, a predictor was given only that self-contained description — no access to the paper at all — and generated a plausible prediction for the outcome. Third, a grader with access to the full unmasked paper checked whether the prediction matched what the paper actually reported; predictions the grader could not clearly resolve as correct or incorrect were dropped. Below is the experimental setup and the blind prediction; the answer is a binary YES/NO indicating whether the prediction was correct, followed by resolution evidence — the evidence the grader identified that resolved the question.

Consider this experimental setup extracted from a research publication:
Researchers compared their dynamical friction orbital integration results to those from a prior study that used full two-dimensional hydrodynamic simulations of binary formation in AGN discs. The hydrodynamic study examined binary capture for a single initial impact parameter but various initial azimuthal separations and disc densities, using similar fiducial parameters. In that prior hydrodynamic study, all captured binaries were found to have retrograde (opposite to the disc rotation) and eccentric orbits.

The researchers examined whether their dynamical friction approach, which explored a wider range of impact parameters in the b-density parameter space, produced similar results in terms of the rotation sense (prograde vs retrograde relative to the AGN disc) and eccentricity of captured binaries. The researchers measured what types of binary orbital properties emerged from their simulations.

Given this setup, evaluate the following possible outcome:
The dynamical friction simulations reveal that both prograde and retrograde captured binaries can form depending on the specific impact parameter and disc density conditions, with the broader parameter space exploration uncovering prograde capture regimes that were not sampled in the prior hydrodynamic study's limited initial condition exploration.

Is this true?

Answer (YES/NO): YES